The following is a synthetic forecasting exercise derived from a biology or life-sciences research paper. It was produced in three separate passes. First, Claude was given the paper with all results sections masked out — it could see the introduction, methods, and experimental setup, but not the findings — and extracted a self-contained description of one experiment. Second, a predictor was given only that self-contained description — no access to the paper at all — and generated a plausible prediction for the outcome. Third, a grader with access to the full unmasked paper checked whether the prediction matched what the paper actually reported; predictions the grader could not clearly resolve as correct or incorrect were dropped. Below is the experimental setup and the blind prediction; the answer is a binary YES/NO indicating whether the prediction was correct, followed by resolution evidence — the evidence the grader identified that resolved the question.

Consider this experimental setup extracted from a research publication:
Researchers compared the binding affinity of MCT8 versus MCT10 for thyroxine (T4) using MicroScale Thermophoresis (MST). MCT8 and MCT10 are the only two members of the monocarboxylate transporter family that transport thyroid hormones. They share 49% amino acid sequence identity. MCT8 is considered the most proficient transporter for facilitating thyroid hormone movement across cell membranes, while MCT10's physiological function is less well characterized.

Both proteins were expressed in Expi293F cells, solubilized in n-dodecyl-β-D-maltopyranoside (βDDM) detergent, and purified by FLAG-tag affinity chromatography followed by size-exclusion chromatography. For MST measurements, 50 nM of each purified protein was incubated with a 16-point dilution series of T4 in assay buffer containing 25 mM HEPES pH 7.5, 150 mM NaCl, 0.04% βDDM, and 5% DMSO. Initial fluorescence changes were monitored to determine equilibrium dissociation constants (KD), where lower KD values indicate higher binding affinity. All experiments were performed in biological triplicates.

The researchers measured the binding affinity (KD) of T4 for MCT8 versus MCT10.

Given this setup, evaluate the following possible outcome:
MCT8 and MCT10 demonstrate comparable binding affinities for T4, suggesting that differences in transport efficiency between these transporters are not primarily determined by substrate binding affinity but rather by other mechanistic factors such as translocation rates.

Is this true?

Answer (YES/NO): YES